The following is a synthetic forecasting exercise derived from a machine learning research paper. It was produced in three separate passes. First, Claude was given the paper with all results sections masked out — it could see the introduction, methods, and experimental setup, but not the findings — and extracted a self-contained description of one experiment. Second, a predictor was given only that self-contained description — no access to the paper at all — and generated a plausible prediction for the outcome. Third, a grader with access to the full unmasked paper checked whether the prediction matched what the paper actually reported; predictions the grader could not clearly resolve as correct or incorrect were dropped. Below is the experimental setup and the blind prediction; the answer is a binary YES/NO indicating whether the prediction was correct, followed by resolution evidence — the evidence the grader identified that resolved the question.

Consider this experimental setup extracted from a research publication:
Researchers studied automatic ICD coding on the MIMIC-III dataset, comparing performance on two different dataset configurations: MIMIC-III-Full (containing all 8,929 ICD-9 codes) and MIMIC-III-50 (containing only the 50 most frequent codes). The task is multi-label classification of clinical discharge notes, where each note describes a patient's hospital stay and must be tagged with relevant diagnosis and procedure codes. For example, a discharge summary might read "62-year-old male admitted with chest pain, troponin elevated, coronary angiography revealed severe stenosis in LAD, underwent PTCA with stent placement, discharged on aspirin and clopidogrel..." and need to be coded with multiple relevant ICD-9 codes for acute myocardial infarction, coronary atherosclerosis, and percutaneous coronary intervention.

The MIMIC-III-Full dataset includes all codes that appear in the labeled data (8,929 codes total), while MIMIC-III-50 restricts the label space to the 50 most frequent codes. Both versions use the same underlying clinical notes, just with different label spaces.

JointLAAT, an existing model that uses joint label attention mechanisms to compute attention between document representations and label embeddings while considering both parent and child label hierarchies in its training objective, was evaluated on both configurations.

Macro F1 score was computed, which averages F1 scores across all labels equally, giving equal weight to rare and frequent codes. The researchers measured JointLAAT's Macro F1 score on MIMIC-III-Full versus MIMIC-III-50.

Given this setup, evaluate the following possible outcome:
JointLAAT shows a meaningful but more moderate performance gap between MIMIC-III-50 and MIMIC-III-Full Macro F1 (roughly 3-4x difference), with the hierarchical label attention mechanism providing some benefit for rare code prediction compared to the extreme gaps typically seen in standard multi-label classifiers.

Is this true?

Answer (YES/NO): NO